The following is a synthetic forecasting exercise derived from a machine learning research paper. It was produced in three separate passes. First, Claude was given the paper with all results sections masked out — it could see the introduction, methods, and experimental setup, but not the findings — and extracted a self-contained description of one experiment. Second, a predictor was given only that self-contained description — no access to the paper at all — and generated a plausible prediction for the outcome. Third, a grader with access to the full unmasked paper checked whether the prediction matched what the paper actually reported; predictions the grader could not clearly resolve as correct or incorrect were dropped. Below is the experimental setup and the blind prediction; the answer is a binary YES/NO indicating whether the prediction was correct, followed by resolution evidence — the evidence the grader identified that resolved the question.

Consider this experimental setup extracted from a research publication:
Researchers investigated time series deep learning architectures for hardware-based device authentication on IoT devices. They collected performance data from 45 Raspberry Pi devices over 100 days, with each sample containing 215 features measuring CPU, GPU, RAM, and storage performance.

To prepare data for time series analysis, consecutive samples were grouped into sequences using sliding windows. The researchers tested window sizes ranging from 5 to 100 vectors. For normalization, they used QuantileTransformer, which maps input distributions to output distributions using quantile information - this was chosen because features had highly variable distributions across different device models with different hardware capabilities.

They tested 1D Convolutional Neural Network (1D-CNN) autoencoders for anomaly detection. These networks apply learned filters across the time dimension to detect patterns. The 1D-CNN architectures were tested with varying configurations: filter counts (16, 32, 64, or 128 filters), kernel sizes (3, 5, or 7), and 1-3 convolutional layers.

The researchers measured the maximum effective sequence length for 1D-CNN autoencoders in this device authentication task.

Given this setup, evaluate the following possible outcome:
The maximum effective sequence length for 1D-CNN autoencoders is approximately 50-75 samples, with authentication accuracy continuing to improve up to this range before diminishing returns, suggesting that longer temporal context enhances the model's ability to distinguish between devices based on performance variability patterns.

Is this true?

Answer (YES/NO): NO